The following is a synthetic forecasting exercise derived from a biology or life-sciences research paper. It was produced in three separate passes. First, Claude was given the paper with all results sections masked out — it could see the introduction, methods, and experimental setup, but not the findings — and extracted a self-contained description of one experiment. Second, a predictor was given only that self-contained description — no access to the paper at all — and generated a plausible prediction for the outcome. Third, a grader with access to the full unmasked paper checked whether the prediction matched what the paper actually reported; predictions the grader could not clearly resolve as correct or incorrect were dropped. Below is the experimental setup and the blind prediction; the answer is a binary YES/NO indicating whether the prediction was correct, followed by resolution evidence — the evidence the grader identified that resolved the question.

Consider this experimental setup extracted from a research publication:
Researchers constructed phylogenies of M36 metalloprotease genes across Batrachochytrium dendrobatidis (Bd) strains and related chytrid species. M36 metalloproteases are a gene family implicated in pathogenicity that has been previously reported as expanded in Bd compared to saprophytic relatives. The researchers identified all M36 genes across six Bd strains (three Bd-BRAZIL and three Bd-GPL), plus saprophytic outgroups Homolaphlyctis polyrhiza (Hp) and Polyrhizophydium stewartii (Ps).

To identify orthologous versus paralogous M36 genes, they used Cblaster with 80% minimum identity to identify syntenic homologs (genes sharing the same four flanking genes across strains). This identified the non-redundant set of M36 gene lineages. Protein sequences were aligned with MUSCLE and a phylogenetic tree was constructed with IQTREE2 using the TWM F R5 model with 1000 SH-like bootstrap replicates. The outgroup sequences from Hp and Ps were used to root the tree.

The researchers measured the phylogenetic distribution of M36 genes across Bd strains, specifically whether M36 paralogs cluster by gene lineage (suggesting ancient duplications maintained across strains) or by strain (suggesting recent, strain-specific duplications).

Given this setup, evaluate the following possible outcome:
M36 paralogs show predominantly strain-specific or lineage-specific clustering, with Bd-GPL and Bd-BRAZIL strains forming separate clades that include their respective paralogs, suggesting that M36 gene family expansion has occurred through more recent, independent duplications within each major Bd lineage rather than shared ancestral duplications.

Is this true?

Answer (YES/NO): NO